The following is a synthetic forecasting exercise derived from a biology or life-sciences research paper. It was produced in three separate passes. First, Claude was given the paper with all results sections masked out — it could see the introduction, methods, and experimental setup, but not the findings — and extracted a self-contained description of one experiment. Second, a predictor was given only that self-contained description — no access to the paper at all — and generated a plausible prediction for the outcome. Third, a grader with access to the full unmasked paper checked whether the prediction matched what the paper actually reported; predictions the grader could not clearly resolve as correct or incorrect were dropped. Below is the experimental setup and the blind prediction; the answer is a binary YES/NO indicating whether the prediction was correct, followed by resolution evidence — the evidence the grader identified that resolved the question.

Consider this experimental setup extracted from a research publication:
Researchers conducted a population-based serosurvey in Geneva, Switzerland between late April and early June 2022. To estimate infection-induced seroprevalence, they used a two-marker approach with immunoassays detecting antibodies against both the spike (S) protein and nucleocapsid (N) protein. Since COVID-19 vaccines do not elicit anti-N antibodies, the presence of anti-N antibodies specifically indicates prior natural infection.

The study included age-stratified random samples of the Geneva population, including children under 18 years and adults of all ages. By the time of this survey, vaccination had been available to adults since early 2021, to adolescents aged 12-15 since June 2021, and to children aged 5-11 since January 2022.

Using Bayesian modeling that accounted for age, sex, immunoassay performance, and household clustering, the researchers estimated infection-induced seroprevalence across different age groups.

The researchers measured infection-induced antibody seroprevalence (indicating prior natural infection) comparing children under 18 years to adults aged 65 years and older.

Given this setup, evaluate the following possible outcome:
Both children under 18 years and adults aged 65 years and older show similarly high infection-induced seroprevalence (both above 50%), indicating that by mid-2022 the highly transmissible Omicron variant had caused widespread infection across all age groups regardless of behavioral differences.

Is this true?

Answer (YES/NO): NO